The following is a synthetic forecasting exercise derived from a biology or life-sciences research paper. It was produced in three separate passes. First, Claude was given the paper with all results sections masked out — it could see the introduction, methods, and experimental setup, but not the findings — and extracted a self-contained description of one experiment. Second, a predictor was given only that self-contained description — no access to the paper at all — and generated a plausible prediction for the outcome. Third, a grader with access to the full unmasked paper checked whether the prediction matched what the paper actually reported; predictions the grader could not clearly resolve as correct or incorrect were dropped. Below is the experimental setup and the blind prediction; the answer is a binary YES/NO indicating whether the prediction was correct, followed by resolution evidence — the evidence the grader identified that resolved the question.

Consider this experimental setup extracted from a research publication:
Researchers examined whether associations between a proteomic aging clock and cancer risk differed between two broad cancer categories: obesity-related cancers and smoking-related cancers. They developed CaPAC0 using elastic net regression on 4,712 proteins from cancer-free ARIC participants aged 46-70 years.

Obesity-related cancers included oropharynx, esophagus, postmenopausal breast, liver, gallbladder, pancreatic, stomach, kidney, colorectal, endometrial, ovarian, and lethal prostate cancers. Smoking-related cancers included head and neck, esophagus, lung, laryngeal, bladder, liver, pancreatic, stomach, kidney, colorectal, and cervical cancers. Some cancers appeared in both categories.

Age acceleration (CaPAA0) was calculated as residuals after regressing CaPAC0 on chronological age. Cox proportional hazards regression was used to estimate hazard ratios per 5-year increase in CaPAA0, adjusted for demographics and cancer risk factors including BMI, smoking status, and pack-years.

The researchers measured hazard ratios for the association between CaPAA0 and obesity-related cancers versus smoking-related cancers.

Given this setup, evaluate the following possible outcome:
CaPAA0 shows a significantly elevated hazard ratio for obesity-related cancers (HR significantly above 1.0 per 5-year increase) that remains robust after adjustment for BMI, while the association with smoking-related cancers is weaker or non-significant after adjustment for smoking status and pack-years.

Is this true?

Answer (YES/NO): NO